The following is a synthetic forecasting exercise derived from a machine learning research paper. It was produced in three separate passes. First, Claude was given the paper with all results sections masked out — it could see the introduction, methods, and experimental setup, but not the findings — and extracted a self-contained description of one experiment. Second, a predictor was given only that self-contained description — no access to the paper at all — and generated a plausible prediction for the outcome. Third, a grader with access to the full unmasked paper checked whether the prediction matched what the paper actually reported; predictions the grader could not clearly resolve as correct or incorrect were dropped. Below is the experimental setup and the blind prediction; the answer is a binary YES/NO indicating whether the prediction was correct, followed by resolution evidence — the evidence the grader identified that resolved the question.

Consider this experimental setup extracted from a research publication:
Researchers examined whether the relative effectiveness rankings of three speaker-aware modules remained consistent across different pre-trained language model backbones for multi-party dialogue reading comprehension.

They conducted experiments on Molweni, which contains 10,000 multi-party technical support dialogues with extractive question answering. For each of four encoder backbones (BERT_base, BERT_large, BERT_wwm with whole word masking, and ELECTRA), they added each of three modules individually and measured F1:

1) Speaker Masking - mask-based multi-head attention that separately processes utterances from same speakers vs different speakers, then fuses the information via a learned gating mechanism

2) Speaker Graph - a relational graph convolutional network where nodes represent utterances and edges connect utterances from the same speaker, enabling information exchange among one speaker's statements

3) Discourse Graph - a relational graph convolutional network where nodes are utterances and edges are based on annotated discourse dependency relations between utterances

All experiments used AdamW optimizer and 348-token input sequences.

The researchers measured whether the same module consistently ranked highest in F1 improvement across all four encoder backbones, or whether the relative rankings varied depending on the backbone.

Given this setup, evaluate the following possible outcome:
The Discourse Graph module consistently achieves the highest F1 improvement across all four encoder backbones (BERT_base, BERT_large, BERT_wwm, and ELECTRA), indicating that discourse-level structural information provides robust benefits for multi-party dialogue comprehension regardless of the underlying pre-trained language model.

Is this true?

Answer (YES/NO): NO